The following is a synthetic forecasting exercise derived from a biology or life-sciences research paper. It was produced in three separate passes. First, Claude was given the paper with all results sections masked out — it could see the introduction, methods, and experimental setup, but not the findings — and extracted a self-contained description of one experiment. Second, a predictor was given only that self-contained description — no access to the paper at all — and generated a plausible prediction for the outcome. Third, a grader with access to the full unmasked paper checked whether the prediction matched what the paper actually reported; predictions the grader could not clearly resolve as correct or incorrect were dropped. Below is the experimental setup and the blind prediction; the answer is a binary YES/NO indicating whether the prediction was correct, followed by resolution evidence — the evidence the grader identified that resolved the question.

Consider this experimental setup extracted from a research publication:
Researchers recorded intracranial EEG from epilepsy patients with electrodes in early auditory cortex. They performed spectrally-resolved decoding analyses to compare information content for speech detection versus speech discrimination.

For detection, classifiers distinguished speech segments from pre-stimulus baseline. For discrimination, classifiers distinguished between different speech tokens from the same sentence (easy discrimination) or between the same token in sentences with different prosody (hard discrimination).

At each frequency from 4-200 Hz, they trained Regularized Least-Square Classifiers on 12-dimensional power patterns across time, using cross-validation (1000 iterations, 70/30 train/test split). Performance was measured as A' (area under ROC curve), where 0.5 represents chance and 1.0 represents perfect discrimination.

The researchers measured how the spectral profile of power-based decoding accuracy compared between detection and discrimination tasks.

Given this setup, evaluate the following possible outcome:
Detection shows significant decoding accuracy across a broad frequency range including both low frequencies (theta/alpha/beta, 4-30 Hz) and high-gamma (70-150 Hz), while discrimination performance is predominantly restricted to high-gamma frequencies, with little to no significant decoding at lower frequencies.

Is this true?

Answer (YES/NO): NO